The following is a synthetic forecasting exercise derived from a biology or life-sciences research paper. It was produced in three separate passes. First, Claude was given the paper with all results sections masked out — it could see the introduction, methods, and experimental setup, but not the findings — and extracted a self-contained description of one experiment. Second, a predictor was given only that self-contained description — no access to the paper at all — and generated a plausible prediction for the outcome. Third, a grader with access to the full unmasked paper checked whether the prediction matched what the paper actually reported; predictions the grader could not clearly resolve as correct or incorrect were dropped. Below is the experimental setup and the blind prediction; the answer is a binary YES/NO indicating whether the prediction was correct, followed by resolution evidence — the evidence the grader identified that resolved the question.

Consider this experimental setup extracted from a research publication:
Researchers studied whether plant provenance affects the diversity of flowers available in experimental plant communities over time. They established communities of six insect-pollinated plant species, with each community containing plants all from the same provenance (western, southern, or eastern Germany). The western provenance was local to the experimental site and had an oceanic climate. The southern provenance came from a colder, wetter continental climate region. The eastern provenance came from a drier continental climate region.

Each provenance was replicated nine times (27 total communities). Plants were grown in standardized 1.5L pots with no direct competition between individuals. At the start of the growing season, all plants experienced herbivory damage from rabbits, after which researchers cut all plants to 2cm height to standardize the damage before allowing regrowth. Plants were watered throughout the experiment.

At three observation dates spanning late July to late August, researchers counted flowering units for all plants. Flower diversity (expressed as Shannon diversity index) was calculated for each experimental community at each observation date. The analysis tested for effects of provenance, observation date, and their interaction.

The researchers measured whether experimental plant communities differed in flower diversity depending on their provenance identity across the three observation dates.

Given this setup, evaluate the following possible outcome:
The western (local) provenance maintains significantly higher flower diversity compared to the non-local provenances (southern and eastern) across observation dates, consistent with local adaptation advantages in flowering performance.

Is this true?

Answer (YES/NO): NO